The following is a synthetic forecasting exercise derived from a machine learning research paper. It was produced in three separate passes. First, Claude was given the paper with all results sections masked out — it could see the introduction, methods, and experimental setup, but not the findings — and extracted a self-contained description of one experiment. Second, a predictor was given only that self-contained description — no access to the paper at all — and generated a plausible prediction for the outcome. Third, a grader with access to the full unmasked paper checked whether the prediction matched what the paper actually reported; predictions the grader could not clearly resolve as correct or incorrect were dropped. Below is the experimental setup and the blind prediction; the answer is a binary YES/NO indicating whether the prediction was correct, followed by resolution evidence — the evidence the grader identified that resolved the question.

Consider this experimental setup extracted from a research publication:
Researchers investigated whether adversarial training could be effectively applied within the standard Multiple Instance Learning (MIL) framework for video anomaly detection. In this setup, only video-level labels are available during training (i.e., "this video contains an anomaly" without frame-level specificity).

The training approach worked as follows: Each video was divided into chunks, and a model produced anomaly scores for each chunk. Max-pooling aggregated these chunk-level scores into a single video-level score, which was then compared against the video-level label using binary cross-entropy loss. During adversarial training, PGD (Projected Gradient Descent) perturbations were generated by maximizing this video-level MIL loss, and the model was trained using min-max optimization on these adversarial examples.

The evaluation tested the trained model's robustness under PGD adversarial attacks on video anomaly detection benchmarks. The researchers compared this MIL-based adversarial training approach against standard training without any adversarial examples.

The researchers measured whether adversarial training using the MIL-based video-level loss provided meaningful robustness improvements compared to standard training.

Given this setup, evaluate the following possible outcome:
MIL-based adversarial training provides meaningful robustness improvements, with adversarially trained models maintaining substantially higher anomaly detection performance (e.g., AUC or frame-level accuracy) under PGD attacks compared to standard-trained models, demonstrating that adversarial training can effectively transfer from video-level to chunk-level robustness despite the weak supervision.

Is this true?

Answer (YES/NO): NO